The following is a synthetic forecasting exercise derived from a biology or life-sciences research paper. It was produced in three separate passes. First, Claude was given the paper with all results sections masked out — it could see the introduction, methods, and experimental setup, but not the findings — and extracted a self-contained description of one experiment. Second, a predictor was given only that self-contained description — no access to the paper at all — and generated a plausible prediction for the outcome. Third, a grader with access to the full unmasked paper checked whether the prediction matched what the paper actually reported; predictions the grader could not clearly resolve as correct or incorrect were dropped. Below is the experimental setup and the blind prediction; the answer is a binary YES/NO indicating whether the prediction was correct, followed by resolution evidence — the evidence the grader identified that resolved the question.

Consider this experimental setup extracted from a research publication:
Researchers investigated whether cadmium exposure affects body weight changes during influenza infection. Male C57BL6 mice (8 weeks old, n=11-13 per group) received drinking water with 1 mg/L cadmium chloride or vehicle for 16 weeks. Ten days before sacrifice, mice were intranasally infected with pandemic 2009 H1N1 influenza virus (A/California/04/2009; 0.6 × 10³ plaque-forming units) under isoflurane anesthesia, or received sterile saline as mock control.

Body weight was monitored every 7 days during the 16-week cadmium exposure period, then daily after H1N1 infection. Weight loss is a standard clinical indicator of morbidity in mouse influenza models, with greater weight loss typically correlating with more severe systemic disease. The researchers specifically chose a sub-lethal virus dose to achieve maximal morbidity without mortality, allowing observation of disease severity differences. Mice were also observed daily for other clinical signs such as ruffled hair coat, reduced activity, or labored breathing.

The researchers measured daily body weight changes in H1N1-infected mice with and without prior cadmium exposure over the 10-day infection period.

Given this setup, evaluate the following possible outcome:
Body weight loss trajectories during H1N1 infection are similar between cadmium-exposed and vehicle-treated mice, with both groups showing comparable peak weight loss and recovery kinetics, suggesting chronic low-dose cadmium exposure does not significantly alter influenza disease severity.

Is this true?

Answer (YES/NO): NO